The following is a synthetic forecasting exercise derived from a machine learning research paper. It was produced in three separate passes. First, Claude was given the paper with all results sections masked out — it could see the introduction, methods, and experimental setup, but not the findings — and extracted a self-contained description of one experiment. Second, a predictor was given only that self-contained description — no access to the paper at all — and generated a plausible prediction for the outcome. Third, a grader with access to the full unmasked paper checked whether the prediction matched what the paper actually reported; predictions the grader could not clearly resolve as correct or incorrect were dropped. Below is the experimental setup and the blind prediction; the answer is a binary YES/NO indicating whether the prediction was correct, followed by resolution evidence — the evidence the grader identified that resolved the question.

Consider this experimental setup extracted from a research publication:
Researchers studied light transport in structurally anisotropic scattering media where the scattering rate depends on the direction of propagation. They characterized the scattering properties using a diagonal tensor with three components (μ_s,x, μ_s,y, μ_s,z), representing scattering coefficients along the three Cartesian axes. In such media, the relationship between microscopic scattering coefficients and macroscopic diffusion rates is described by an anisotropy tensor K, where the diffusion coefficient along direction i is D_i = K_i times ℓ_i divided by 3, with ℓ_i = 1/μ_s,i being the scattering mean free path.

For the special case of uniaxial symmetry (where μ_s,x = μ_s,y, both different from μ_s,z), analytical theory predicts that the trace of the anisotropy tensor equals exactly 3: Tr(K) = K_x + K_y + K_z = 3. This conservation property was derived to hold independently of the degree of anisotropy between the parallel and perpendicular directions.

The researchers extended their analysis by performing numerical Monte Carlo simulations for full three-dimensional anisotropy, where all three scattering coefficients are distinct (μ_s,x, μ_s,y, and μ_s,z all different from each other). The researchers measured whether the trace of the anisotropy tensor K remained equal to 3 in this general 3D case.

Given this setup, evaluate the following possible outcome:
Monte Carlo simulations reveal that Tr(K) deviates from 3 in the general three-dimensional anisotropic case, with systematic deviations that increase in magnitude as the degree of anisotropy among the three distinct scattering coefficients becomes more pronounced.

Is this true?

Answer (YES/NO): NO